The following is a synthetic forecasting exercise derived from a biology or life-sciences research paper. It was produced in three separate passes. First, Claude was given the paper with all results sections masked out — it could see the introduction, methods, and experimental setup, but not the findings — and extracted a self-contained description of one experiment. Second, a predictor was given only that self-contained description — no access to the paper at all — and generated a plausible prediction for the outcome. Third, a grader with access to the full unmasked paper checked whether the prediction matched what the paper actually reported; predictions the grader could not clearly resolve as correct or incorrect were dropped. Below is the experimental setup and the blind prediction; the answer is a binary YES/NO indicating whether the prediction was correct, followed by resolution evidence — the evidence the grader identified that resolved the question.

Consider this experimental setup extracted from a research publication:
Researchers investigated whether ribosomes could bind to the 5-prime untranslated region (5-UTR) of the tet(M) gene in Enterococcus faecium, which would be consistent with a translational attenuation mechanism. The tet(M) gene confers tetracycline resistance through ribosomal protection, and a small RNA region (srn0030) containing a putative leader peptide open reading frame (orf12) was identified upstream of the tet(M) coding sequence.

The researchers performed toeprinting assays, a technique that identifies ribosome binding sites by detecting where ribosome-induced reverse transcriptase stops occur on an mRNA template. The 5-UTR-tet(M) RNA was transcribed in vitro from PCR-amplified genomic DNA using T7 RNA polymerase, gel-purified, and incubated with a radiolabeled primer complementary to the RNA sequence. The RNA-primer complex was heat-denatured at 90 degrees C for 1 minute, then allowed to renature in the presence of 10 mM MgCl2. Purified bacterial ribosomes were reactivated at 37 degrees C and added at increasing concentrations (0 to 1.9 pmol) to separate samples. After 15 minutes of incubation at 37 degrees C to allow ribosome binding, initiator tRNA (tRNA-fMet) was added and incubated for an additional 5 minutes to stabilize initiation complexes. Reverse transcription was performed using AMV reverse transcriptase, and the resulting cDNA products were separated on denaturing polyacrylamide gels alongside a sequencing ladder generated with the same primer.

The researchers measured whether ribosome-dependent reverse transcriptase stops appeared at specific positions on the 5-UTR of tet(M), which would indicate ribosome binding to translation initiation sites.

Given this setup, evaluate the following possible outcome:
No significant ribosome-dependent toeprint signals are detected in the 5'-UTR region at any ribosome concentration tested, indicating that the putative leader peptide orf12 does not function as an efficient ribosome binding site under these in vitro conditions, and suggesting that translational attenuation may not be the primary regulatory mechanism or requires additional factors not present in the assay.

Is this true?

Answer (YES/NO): NO